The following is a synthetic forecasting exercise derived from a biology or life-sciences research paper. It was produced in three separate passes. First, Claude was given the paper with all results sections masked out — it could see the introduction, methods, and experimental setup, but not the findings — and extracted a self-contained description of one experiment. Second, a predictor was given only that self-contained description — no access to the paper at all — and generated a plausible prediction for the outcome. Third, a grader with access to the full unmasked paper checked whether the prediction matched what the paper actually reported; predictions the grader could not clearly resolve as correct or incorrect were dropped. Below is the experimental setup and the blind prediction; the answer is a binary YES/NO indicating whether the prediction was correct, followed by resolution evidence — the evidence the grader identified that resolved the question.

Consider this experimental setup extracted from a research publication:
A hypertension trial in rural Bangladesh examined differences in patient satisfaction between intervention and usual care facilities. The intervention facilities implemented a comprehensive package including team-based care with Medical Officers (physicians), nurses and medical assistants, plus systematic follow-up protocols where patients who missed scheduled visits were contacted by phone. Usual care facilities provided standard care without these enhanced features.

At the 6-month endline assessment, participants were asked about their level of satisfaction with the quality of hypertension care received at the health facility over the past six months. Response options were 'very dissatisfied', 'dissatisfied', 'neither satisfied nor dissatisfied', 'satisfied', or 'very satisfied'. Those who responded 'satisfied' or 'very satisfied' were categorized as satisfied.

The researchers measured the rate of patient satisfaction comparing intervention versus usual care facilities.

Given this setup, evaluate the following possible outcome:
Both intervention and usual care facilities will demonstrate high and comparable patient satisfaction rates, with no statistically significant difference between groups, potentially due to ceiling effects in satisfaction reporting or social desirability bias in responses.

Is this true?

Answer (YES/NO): NO